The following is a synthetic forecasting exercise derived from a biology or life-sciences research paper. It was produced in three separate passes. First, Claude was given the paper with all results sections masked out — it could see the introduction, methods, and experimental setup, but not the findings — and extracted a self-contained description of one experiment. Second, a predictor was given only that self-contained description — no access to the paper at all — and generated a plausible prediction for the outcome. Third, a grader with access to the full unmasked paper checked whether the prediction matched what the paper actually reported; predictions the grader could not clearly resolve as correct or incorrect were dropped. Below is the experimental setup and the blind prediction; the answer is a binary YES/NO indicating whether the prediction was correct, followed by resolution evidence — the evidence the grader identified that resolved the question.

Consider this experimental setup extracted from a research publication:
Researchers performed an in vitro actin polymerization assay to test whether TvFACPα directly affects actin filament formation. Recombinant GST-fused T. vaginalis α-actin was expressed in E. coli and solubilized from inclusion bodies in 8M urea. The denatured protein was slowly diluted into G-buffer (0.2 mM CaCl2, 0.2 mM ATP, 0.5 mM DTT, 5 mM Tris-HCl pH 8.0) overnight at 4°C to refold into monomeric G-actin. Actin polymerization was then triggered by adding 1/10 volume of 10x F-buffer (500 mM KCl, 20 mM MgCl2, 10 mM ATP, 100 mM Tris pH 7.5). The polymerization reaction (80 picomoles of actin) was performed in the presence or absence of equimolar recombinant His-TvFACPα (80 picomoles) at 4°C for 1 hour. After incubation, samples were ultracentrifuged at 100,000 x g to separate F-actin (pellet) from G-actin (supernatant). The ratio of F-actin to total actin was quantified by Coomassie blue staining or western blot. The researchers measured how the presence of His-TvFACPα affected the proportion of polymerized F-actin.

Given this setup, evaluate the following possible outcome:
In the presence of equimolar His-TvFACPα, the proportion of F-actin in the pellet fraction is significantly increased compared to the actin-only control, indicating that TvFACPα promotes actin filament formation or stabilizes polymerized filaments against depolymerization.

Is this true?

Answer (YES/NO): NO